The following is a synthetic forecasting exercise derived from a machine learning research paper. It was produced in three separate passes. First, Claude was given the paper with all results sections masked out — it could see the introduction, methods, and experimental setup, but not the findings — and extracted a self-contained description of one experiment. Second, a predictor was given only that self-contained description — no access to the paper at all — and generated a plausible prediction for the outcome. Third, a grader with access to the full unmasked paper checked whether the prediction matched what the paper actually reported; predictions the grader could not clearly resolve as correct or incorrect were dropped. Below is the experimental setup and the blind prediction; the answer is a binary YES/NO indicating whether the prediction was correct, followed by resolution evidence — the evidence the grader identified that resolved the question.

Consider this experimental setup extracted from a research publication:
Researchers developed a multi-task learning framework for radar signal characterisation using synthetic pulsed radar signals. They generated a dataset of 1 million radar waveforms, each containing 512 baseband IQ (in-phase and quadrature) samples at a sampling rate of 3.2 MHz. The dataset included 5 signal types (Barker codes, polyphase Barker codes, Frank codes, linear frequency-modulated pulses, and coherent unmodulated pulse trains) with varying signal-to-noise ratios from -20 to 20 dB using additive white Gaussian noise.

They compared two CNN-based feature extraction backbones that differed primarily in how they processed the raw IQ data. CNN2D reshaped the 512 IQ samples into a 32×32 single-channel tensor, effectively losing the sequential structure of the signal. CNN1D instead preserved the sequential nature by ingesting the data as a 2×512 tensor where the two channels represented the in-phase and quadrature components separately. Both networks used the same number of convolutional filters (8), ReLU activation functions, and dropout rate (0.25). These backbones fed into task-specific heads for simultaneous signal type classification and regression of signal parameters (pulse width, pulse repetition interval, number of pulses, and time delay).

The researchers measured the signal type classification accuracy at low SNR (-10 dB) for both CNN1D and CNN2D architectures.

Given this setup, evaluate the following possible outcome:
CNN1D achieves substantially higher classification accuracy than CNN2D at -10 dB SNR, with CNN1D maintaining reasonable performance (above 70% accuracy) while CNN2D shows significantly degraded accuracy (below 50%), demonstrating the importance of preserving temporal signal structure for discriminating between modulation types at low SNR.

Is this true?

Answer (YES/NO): NO